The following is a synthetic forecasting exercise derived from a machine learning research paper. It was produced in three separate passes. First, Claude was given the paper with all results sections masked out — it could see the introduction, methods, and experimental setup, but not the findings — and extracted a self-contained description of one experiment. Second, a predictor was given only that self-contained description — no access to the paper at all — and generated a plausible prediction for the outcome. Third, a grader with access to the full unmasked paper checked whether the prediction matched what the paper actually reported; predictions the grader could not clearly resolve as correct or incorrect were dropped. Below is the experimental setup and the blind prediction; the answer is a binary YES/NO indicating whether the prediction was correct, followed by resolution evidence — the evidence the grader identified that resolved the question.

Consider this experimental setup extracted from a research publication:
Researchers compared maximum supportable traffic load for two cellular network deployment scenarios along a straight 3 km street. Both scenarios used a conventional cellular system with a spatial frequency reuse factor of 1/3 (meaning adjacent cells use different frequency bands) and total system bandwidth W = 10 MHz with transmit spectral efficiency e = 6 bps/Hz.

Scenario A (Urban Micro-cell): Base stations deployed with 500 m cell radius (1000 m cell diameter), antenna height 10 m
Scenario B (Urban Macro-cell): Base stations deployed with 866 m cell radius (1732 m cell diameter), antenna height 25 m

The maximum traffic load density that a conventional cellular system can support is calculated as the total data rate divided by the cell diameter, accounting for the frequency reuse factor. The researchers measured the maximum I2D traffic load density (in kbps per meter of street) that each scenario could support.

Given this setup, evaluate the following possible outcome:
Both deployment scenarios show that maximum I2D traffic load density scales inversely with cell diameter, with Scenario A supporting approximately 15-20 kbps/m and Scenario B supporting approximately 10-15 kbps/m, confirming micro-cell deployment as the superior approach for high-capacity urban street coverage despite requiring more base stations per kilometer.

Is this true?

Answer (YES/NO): NO